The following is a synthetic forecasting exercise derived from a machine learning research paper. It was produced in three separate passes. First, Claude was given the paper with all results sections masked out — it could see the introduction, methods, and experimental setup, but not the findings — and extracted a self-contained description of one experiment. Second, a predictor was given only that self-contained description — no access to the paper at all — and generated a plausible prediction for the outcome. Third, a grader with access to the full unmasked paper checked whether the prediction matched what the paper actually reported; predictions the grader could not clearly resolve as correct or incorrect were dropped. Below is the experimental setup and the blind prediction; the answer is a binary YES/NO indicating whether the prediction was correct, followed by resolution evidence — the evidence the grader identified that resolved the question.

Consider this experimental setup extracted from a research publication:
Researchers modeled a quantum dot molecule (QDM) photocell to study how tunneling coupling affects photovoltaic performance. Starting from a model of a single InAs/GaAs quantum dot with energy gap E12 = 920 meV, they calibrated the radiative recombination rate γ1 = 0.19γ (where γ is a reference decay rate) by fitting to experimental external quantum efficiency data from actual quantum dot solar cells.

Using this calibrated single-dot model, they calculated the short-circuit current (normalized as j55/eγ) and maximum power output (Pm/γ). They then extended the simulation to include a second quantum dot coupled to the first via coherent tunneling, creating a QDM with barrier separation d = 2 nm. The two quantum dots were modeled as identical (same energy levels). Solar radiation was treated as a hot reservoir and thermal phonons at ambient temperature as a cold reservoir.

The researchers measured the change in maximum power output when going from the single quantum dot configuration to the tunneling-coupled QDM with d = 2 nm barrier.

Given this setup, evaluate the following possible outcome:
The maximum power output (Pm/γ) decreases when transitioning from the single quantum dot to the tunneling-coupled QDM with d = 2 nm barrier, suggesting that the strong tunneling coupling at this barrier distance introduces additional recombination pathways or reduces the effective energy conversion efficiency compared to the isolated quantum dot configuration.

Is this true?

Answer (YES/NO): NO